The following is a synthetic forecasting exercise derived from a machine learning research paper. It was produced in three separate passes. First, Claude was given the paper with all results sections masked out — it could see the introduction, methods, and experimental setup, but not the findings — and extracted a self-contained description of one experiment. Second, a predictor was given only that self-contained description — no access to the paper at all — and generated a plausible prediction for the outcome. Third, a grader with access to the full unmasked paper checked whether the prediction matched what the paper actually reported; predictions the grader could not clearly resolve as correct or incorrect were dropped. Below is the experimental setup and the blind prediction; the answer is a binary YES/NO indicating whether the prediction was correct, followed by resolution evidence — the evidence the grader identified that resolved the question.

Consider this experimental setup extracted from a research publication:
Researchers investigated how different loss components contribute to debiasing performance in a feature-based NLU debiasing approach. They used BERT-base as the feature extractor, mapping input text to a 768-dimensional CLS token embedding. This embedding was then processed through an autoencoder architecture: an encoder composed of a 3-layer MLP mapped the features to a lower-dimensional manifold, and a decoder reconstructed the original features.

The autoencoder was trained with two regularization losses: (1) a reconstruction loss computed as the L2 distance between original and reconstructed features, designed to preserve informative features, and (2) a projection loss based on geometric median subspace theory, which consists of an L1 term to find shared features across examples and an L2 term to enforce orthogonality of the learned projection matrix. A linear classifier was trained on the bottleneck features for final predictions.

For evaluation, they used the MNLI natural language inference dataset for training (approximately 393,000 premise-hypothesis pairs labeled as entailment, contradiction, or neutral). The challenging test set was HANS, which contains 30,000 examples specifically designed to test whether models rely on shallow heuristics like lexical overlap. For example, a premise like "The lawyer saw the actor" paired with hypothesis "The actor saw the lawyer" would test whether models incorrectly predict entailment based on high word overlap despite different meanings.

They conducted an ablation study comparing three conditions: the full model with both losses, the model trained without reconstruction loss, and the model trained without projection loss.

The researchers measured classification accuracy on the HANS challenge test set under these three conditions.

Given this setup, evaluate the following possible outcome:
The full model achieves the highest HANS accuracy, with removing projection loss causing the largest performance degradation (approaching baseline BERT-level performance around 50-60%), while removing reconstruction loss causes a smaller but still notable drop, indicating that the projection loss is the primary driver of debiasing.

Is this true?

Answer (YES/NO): NO